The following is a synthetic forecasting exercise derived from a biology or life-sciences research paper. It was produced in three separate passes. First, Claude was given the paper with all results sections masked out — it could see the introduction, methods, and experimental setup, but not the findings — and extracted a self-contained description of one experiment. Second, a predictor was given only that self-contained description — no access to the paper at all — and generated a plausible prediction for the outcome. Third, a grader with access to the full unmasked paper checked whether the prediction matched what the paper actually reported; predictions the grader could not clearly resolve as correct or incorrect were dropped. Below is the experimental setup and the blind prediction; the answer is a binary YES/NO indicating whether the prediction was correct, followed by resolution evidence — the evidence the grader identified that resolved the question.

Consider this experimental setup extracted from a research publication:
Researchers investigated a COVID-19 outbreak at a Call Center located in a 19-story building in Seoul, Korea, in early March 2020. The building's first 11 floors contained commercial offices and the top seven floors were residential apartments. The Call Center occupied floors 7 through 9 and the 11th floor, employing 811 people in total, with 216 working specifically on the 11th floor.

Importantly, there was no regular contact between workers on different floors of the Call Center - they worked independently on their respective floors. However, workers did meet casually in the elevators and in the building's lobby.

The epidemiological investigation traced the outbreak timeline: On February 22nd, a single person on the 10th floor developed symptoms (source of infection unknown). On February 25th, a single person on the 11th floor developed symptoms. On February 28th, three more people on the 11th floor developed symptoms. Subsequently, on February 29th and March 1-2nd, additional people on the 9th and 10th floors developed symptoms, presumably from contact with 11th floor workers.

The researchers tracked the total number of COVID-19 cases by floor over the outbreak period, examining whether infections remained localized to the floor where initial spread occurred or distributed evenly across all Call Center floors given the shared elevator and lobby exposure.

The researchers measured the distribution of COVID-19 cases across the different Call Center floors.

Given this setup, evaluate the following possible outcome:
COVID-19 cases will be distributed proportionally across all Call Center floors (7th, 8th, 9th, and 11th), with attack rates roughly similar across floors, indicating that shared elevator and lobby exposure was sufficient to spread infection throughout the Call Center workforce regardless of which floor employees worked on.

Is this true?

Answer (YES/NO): NO